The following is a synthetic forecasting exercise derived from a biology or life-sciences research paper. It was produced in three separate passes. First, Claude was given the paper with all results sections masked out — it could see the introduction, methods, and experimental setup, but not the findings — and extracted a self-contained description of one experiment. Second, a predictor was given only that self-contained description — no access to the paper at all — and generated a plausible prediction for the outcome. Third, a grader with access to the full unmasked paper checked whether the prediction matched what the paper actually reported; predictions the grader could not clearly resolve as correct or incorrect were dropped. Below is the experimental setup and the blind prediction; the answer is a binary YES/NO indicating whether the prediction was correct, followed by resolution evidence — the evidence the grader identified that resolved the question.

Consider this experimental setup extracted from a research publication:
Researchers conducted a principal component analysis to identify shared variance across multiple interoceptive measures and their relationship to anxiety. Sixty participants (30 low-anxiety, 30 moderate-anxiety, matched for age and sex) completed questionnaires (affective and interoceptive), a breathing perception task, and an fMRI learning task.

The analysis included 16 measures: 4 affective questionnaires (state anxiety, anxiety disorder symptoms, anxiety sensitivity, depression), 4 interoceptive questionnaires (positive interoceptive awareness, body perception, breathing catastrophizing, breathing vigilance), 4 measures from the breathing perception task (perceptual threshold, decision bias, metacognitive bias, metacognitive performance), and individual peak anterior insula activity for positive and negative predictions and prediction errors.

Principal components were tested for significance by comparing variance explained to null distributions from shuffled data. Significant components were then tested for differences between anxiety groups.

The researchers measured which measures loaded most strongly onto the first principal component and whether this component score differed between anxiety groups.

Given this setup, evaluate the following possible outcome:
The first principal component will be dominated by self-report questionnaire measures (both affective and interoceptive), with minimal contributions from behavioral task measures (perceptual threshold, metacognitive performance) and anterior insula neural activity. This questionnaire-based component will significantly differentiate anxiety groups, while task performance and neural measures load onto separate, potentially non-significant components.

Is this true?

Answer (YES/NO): NO